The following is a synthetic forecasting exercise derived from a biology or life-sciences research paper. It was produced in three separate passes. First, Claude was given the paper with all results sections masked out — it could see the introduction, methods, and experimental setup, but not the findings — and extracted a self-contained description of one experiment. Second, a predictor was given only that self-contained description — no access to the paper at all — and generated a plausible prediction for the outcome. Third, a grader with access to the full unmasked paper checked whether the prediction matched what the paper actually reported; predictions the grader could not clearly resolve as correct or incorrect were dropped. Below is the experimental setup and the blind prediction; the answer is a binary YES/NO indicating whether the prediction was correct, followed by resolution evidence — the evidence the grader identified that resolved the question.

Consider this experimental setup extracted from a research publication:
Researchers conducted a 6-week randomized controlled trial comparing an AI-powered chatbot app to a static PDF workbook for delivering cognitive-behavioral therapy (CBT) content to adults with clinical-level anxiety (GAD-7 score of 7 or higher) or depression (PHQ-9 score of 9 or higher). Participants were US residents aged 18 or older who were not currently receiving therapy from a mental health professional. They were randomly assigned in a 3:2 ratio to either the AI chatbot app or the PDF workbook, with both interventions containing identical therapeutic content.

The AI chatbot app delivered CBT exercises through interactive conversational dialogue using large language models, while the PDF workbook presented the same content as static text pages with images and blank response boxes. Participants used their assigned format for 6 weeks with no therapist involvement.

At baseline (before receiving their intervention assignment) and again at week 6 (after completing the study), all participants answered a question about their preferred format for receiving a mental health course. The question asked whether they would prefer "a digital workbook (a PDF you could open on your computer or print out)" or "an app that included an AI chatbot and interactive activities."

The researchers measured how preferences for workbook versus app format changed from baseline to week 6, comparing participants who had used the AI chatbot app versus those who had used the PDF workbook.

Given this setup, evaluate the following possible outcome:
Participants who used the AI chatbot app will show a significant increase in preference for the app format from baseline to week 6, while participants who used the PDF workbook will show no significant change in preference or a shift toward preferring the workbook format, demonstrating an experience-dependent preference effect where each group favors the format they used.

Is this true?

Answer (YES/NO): NO